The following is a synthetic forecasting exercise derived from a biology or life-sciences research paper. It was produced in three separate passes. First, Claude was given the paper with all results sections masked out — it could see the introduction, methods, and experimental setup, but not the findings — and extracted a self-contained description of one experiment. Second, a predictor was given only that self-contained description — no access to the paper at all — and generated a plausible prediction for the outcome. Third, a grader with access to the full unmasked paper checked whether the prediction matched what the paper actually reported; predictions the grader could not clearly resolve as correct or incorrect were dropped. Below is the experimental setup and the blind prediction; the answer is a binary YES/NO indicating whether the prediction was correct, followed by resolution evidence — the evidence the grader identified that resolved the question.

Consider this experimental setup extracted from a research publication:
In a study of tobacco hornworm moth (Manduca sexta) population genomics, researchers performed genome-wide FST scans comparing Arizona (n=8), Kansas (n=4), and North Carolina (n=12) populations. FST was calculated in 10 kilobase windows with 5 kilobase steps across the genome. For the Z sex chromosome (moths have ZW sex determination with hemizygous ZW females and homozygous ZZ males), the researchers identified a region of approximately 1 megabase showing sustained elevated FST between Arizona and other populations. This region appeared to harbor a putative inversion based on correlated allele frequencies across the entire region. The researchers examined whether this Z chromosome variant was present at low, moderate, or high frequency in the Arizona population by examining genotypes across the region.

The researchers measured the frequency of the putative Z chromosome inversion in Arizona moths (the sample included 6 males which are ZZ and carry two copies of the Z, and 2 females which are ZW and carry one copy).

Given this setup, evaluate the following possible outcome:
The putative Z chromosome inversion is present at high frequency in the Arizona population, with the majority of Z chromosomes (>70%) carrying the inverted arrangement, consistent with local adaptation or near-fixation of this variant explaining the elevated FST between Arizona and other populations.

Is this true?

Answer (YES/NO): YES